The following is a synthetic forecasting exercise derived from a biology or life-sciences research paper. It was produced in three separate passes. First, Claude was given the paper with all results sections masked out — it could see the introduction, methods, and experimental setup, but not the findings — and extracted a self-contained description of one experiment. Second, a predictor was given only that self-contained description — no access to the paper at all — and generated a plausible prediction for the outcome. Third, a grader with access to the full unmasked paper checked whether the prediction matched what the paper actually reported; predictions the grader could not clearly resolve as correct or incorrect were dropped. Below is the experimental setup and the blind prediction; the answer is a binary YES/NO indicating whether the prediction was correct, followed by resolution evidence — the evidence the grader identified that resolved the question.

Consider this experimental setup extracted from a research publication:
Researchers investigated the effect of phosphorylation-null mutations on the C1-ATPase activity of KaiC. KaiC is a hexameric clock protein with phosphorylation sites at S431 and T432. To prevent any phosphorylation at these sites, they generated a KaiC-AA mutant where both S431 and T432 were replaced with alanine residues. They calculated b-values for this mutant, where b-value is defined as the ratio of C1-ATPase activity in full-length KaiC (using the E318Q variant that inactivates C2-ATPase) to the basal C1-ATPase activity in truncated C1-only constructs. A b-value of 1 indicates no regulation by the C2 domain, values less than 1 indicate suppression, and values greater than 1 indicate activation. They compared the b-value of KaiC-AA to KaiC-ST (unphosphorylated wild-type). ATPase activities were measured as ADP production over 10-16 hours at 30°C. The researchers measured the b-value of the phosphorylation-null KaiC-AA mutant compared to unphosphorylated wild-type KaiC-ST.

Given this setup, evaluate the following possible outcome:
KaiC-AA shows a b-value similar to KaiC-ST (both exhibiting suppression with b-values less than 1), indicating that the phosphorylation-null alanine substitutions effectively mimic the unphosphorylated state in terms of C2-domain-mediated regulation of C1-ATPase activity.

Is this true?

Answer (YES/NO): NO